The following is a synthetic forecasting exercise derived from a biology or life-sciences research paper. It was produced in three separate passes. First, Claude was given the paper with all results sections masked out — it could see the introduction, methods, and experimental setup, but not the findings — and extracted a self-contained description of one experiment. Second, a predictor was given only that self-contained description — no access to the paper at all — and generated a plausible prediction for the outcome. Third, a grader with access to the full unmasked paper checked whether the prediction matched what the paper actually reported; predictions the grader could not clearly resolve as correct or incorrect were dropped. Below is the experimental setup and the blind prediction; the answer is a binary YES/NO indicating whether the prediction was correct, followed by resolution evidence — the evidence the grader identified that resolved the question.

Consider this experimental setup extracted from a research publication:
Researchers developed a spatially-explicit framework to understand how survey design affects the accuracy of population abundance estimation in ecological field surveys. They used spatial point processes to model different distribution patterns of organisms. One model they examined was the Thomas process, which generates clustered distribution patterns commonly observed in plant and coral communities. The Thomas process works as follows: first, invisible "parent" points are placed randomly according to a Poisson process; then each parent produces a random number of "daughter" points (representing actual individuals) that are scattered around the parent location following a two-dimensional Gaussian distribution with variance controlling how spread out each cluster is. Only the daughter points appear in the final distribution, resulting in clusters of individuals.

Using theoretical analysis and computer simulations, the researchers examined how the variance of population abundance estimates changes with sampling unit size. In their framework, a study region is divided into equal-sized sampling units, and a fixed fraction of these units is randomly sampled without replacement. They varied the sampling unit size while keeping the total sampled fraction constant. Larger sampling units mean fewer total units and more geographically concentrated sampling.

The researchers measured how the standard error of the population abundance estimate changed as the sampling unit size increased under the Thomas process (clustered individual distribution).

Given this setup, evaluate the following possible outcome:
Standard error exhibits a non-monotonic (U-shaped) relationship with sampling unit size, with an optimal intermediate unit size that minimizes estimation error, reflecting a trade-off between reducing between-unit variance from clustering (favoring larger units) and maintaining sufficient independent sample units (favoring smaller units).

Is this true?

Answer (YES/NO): NO